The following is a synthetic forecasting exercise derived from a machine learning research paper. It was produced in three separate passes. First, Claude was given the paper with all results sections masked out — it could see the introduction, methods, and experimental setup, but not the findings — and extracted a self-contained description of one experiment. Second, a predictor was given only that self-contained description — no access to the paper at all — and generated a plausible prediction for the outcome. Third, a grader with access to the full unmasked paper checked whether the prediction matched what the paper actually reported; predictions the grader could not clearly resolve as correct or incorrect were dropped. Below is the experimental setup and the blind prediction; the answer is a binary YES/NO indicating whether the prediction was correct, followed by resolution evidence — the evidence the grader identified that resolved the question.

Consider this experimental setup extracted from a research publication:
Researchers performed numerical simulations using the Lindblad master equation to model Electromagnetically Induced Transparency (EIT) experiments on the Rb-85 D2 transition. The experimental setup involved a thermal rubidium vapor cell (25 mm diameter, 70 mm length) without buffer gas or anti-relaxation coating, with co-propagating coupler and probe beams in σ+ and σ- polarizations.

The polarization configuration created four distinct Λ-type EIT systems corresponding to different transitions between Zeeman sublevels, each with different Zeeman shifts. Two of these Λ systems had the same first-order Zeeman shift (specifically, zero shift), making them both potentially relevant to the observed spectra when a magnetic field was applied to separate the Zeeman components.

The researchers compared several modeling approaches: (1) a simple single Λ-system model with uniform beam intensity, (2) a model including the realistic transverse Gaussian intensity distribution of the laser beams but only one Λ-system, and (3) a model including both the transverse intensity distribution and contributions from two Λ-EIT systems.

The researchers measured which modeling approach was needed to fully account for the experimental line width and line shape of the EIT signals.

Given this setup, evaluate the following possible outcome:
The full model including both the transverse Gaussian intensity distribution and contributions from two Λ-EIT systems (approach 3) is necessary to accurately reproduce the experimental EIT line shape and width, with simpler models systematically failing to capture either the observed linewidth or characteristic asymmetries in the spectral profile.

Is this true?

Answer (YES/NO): NO